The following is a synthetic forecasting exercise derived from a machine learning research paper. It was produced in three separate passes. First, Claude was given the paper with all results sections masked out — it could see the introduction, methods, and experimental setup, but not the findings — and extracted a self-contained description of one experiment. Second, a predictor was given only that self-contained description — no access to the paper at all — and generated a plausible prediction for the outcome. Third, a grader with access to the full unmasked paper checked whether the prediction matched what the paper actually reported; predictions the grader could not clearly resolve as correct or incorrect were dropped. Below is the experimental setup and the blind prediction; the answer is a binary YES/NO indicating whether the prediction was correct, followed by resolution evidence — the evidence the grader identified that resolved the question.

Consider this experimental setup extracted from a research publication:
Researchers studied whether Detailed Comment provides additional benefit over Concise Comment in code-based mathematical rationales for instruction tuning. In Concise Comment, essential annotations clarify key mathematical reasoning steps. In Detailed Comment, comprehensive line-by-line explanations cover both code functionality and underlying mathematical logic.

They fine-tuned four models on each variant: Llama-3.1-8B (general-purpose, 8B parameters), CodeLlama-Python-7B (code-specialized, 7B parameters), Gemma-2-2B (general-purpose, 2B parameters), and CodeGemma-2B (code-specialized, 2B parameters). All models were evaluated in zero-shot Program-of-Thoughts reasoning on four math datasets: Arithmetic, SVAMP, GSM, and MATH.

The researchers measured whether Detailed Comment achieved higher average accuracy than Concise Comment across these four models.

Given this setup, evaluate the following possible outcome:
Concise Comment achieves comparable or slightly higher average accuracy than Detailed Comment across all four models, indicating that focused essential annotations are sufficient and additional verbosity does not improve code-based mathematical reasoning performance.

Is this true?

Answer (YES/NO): NO